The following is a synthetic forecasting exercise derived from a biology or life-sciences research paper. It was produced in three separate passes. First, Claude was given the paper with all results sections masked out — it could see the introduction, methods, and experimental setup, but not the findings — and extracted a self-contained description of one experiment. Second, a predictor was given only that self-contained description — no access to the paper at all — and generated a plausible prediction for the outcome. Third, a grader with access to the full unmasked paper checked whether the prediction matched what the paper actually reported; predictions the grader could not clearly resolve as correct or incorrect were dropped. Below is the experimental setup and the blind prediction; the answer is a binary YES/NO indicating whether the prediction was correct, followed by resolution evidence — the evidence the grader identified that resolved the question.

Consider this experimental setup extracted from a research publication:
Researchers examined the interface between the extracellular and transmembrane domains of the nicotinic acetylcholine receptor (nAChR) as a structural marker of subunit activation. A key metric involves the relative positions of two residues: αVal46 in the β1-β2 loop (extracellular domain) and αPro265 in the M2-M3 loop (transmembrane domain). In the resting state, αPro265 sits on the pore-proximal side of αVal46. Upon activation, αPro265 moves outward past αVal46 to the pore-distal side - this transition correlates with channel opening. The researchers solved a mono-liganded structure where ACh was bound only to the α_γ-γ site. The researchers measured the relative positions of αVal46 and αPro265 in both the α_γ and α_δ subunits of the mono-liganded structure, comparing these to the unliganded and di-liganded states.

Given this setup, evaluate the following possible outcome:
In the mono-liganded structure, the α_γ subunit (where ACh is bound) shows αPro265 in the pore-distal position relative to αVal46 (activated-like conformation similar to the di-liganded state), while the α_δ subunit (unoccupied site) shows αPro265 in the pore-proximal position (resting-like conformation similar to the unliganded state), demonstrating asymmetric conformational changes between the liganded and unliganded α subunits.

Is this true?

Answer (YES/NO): NO